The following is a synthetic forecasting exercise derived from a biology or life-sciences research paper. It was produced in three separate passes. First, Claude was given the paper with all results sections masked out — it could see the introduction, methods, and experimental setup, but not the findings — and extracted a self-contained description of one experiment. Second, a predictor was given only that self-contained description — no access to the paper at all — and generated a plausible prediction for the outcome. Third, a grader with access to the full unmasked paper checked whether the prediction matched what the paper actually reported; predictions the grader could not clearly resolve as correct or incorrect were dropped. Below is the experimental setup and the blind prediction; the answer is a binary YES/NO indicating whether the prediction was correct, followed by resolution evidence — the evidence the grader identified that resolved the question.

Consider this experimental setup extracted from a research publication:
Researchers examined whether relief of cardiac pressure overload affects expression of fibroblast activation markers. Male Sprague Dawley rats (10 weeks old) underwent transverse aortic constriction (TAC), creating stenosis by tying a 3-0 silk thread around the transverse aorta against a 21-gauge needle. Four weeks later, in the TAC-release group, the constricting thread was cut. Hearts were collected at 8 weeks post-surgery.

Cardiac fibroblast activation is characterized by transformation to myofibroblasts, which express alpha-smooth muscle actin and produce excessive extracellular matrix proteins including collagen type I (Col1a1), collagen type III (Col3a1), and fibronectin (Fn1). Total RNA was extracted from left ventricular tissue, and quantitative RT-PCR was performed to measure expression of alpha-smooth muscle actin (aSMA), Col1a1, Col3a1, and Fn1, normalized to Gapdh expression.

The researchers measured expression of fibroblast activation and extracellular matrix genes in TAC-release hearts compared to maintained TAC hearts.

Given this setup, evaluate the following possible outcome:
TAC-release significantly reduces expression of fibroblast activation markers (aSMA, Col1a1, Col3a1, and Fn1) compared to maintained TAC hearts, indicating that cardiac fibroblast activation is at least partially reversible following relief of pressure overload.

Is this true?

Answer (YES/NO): NO